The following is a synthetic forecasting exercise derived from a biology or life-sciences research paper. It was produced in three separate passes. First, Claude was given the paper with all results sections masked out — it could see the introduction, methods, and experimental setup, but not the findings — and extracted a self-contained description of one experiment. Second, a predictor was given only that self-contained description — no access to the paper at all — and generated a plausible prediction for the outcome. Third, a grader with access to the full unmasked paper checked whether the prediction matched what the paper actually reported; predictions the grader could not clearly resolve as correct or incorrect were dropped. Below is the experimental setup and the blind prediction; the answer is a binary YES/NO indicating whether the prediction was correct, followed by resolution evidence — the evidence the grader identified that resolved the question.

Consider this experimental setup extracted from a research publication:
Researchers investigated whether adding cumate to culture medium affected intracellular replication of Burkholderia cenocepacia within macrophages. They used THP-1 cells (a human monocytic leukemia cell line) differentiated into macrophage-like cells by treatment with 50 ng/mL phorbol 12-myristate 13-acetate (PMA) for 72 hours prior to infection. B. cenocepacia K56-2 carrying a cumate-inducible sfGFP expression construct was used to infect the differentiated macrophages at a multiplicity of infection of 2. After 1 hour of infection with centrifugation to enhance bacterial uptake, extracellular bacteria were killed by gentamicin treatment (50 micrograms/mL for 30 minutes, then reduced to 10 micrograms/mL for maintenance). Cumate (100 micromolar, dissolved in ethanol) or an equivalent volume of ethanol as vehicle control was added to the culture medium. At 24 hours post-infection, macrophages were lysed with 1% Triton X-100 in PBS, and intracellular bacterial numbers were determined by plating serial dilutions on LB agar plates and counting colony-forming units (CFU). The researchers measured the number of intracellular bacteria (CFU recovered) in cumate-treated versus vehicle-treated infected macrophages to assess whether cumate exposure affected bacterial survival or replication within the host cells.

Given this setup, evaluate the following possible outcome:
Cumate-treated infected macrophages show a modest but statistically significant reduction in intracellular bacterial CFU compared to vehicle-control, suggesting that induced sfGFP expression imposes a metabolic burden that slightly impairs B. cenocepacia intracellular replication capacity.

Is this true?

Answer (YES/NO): NO